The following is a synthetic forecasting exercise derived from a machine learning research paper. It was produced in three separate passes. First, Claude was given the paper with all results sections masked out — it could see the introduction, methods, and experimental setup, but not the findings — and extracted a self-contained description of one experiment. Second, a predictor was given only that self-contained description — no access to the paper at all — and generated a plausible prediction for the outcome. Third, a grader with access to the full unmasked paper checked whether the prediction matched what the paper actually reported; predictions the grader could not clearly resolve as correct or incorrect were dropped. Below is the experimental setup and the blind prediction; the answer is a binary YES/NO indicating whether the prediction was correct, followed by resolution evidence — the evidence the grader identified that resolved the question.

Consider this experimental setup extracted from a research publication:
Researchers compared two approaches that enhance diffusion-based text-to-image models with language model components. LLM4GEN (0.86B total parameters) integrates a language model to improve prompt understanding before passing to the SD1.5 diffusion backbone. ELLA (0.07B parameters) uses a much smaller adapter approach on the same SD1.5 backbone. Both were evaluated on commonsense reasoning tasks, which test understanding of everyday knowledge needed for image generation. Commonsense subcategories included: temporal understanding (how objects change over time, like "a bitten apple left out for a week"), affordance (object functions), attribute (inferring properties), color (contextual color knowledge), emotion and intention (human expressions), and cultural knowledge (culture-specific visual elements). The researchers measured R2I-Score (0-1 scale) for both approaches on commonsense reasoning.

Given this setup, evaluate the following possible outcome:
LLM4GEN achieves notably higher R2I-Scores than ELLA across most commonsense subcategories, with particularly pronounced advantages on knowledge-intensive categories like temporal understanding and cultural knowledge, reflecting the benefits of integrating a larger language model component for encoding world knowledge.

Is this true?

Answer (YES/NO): NO